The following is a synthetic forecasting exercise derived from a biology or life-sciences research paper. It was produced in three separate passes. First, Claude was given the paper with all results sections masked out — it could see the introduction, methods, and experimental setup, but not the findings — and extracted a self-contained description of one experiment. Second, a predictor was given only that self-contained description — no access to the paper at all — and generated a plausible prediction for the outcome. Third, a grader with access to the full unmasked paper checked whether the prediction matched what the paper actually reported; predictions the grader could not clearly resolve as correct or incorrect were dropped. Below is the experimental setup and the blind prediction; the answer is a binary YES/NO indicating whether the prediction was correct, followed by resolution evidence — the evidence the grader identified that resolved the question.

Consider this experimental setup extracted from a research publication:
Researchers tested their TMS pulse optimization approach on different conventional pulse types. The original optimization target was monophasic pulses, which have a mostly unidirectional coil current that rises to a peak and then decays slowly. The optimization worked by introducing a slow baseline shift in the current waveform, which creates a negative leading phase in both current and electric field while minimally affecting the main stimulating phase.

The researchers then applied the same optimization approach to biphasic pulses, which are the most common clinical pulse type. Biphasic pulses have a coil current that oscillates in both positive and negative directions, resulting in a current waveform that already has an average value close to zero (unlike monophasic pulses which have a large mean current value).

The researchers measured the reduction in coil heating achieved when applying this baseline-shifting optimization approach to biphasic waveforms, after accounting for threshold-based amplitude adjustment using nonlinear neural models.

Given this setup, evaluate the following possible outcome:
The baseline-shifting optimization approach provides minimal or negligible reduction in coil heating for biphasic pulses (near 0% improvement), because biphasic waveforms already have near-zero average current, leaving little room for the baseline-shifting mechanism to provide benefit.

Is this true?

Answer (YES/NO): YES